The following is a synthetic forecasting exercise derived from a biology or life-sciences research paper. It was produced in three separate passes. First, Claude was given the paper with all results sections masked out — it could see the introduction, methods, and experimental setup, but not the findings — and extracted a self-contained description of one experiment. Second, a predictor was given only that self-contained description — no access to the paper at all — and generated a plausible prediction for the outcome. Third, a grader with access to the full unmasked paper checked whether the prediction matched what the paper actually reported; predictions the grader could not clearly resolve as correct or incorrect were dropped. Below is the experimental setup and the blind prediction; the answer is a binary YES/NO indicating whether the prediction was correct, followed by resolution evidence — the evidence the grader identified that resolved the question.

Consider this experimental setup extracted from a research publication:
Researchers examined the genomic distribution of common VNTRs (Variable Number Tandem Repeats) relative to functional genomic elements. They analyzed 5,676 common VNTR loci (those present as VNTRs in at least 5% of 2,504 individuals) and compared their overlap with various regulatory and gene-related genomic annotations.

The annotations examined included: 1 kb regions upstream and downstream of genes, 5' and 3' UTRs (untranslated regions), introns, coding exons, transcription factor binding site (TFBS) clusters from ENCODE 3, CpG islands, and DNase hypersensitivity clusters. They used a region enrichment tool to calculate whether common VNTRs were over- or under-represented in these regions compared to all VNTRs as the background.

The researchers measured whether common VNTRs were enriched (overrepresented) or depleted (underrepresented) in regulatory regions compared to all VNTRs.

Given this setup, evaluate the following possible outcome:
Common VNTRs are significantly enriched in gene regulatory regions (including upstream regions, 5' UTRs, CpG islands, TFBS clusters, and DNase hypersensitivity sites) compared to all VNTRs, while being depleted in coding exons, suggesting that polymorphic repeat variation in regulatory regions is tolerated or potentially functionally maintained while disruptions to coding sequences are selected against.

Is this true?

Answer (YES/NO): NO